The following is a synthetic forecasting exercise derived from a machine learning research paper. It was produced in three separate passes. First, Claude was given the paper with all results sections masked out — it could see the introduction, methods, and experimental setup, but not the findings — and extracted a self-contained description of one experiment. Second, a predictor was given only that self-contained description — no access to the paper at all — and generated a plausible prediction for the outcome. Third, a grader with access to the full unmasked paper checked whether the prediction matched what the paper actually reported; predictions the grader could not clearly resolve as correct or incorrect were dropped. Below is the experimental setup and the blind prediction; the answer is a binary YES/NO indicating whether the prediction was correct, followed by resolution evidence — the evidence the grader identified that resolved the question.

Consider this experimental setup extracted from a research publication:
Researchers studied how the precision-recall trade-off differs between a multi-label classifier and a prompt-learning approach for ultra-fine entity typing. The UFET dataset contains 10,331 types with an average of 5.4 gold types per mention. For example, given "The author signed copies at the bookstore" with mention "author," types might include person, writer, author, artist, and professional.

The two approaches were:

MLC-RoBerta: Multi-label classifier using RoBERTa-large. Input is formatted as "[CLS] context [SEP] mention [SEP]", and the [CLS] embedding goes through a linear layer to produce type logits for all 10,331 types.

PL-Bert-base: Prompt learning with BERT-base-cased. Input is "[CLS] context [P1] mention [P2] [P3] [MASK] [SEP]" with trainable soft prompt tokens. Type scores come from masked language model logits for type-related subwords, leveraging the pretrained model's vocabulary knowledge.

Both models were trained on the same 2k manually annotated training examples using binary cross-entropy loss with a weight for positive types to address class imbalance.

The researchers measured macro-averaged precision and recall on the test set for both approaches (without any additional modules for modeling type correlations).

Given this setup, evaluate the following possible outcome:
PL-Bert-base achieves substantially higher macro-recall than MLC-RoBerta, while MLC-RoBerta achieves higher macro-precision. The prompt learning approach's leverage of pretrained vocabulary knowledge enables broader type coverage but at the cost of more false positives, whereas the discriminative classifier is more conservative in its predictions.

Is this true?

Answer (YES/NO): NO